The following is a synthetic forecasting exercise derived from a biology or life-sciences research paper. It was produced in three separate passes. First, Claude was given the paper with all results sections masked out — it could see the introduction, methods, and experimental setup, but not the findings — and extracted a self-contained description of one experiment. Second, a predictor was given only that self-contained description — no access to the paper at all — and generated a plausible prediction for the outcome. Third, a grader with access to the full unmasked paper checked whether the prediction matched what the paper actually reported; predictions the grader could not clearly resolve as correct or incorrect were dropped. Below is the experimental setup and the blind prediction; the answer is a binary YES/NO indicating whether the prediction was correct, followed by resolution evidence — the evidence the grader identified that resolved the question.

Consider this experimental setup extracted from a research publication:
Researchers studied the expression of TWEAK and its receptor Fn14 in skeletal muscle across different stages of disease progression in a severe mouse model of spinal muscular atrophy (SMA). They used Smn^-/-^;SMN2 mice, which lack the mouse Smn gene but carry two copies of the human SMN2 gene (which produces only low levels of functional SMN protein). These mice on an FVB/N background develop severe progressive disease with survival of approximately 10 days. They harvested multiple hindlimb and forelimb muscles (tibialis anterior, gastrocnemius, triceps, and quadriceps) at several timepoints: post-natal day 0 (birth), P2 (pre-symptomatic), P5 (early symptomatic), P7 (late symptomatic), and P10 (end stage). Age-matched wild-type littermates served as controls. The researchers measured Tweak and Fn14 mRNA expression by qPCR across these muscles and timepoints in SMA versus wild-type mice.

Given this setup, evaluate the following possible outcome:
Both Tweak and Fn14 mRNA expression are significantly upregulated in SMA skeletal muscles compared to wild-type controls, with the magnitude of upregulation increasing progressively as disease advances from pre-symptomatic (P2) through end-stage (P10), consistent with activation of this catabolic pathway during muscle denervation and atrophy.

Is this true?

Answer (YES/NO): NO